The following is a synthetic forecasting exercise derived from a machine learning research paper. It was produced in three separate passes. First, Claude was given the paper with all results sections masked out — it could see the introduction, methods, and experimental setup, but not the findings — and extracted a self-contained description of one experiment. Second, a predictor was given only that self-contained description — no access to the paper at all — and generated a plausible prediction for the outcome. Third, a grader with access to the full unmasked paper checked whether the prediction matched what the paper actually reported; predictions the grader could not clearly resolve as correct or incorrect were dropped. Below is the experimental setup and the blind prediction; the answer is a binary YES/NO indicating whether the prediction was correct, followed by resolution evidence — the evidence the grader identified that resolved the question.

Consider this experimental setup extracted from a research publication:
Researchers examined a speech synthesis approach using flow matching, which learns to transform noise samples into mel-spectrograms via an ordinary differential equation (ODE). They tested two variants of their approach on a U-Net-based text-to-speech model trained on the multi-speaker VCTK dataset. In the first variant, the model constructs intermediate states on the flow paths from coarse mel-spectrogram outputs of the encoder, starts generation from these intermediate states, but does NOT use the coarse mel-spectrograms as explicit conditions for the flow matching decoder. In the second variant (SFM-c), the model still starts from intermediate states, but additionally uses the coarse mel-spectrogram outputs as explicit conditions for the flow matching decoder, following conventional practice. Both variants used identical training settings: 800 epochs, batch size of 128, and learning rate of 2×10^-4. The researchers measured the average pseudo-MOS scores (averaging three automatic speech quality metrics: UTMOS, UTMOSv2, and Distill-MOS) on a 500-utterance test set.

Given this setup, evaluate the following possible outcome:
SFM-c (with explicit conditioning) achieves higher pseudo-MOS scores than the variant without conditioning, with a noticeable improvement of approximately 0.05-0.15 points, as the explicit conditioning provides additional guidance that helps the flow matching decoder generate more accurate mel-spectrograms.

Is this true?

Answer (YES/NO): NO